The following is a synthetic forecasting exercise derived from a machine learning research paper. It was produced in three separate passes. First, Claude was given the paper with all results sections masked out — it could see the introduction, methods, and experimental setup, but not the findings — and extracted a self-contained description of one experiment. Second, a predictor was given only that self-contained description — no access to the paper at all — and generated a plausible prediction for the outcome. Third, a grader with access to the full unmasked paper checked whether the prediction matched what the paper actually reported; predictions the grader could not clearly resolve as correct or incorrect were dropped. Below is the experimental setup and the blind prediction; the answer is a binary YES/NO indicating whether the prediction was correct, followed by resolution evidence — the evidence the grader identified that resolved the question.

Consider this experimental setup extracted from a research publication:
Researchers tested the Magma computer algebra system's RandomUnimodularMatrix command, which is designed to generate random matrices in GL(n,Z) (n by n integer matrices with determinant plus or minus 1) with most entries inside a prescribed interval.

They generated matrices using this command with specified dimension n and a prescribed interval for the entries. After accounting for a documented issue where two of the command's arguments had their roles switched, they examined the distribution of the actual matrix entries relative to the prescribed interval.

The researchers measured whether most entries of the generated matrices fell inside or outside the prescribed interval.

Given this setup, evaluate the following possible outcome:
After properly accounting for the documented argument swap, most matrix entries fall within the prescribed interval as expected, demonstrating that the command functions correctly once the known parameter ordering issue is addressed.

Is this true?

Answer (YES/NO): NO